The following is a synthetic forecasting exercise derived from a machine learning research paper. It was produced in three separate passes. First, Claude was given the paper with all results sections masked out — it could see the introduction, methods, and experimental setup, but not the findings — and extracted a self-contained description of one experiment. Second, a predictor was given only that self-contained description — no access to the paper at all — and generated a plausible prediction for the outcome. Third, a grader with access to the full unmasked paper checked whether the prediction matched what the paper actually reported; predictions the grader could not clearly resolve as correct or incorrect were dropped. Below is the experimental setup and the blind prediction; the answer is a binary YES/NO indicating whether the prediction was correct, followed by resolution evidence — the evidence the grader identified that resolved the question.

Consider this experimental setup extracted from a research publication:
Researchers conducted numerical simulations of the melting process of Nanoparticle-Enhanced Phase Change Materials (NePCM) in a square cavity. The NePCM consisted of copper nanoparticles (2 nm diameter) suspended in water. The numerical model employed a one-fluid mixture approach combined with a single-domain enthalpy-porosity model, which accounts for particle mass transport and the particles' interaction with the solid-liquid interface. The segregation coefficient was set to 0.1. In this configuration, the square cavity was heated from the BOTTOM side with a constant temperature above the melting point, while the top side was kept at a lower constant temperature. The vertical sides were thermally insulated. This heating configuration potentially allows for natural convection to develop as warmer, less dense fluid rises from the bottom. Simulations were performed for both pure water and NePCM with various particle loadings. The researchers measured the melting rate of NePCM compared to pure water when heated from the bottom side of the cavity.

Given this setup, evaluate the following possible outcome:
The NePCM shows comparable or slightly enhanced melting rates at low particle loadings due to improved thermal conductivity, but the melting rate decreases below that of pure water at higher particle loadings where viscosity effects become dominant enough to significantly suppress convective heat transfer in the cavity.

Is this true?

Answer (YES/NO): NO